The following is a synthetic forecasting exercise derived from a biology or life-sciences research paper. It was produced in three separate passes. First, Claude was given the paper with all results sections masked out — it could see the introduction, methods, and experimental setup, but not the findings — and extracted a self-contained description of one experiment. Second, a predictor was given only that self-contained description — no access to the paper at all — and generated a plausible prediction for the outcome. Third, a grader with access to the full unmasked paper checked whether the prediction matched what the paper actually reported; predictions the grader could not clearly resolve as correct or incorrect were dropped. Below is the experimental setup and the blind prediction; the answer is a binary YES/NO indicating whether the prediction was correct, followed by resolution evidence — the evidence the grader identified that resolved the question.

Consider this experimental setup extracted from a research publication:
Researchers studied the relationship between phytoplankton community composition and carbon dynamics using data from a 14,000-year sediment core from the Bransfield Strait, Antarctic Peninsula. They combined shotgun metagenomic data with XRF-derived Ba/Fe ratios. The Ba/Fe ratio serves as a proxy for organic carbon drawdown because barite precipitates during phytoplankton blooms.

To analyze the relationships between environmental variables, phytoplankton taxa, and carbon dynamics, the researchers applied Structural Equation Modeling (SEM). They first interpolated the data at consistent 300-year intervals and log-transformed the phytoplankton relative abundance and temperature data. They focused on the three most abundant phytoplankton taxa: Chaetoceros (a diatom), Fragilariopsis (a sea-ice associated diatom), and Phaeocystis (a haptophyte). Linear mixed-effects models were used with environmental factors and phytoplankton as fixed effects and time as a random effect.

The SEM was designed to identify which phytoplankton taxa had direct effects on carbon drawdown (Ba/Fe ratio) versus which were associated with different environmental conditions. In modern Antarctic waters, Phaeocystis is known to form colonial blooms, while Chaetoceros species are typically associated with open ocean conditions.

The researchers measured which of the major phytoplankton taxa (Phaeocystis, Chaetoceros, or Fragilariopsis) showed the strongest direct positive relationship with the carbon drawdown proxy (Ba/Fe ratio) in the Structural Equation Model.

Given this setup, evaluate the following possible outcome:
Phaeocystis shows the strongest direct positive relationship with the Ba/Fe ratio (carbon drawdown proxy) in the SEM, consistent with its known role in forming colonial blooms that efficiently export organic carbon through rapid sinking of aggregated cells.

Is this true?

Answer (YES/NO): YES